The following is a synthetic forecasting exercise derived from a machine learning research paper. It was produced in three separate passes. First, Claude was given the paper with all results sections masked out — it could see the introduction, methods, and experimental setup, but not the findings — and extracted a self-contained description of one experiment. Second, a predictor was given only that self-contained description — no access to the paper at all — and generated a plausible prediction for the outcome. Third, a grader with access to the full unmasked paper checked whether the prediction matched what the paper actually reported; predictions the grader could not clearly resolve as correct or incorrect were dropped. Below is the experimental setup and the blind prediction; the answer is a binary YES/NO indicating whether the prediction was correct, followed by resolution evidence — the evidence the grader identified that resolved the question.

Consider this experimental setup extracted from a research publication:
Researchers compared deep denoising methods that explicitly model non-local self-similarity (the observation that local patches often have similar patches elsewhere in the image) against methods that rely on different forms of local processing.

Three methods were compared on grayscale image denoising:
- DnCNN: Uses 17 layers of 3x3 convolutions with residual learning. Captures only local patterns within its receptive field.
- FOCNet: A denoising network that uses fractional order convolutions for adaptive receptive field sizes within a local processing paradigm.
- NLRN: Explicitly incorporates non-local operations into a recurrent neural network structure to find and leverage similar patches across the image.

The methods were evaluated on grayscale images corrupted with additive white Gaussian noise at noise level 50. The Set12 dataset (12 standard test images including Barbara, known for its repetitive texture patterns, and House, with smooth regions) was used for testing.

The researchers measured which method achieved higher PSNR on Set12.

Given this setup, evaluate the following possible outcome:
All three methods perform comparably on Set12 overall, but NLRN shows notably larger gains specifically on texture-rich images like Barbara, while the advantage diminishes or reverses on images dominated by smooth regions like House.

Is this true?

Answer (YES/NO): NO